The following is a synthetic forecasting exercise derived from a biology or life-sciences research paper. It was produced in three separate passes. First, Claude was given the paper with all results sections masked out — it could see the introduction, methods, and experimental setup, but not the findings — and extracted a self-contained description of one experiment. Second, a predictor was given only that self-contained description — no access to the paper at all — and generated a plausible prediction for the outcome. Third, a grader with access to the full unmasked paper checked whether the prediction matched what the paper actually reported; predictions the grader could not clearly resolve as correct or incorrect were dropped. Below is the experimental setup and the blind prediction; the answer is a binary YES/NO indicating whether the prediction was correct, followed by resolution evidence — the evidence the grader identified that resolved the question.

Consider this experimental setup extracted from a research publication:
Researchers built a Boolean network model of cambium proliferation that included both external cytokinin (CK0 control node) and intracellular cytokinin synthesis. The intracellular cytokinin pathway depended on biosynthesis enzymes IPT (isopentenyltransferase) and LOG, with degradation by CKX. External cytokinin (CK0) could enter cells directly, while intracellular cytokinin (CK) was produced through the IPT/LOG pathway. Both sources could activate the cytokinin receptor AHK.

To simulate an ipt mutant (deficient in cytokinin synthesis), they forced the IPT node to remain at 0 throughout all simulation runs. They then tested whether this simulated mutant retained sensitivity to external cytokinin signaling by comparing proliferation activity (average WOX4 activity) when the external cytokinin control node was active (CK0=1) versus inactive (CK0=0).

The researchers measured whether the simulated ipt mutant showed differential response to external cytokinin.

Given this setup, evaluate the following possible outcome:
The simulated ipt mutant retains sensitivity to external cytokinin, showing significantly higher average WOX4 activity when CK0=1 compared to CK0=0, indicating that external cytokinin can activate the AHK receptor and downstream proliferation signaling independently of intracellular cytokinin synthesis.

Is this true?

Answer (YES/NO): NO